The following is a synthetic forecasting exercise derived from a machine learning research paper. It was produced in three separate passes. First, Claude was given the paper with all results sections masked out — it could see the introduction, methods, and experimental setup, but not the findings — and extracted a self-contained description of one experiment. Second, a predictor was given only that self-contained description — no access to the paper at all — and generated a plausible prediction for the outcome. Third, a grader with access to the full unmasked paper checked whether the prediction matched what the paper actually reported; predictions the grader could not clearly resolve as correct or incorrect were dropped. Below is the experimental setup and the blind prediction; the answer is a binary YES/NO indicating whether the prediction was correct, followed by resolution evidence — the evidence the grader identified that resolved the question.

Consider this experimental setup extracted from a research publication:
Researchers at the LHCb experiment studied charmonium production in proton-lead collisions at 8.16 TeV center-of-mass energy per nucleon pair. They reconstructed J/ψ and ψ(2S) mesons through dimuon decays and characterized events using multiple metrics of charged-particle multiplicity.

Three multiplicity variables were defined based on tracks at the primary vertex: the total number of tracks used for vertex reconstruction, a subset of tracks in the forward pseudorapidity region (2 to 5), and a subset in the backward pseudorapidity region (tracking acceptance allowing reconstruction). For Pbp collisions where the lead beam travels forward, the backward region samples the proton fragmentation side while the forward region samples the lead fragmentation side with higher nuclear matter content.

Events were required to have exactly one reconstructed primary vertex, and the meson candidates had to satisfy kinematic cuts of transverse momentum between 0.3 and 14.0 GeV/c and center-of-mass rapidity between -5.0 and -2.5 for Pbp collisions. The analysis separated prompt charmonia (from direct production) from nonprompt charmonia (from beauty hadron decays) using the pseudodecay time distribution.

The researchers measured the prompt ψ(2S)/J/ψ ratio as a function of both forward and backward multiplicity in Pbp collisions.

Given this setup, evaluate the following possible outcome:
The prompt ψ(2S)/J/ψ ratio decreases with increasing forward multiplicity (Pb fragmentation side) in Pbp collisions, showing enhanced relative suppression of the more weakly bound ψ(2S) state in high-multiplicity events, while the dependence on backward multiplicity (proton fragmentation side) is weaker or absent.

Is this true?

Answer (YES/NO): NO